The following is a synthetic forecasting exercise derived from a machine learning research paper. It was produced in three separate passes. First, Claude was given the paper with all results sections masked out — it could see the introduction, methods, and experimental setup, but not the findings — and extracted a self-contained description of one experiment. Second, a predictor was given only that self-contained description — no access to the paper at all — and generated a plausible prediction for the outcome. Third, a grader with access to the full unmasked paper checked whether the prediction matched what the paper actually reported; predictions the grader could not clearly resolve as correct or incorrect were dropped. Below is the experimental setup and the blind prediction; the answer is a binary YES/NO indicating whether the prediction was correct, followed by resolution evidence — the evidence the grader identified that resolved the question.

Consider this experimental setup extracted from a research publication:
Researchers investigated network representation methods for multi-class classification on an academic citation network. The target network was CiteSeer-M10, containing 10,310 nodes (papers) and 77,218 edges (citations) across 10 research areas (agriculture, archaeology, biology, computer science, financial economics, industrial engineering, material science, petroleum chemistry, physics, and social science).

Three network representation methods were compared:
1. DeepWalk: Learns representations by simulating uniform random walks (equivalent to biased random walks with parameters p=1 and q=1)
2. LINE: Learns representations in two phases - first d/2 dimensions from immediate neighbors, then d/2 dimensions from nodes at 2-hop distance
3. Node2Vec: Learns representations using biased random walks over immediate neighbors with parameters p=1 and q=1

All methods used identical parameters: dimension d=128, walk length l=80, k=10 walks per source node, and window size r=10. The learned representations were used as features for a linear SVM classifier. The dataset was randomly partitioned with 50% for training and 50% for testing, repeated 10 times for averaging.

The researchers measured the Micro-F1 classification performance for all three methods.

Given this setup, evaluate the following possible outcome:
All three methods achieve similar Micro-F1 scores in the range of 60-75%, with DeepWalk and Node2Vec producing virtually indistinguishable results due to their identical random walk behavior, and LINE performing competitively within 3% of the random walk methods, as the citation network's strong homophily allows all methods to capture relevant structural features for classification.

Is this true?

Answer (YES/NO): NO